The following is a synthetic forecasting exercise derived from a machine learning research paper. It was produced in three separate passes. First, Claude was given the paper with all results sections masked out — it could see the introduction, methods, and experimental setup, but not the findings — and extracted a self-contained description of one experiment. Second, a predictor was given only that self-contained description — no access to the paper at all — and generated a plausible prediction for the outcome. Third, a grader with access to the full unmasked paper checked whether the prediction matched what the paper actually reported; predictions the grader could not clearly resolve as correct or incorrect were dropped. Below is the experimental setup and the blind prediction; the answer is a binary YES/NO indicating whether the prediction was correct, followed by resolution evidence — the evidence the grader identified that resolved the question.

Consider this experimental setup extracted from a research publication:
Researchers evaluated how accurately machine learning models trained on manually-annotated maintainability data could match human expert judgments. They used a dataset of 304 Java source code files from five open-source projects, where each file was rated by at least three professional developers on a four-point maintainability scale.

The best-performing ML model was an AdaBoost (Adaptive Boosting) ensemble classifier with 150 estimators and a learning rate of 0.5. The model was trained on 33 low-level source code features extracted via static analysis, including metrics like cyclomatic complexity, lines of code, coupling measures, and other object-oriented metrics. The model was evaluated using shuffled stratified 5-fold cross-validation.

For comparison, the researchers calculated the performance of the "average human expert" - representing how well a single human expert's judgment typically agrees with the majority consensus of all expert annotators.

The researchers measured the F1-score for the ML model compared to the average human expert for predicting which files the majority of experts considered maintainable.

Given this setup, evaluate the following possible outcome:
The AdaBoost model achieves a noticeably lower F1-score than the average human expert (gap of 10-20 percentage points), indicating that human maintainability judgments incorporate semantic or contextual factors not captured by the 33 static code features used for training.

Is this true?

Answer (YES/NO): NO